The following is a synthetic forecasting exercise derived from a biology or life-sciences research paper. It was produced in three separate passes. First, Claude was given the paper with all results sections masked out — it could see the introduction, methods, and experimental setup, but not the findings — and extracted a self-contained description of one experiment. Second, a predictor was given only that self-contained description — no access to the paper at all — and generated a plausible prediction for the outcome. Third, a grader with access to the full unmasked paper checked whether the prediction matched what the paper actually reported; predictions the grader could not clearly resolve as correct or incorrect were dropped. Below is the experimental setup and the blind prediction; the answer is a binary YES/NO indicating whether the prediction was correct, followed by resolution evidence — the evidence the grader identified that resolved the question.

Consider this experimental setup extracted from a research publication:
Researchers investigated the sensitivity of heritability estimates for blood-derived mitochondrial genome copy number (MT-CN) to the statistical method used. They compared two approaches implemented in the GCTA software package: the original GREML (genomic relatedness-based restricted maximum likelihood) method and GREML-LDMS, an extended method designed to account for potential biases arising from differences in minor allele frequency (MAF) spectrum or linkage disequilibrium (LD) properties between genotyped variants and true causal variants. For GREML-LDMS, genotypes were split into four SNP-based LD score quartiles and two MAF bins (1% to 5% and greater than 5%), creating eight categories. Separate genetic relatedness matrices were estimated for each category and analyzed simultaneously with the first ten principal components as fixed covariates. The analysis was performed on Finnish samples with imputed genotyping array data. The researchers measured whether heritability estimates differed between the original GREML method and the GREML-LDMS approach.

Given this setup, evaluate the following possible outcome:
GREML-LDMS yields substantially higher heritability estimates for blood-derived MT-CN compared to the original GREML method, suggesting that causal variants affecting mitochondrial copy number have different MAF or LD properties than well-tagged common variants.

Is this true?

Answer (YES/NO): NO